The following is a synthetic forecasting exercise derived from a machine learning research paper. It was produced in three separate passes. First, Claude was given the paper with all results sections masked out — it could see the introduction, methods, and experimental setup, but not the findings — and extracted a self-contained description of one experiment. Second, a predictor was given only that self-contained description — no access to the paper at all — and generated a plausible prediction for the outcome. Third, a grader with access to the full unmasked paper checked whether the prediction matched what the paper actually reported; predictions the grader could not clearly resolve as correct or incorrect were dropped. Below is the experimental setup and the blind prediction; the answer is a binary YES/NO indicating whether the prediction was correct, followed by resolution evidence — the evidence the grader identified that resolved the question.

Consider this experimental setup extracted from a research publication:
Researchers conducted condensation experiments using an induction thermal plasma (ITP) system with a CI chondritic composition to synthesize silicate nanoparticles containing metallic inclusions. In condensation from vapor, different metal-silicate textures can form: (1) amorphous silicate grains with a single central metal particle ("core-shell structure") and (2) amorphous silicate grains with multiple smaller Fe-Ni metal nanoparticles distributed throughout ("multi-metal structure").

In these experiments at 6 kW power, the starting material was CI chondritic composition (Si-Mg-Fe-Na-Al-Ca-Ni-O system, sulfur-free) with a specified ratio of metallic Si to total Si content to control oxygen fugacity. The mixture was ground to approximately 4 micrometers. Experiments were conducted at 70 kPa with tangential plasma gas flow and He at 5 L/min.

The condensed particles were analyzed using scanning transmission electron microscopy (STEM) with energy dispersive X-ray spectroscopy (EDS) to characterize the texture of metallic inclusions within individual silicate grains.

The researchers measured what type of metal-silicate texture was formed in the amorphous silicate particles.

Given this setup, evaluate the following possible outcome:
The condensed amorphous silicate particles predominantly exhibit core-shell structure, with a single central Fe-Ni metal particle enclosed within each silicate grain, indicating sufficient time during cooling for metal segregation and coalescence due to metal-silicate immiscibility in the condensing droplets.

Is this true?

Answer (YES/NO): NO